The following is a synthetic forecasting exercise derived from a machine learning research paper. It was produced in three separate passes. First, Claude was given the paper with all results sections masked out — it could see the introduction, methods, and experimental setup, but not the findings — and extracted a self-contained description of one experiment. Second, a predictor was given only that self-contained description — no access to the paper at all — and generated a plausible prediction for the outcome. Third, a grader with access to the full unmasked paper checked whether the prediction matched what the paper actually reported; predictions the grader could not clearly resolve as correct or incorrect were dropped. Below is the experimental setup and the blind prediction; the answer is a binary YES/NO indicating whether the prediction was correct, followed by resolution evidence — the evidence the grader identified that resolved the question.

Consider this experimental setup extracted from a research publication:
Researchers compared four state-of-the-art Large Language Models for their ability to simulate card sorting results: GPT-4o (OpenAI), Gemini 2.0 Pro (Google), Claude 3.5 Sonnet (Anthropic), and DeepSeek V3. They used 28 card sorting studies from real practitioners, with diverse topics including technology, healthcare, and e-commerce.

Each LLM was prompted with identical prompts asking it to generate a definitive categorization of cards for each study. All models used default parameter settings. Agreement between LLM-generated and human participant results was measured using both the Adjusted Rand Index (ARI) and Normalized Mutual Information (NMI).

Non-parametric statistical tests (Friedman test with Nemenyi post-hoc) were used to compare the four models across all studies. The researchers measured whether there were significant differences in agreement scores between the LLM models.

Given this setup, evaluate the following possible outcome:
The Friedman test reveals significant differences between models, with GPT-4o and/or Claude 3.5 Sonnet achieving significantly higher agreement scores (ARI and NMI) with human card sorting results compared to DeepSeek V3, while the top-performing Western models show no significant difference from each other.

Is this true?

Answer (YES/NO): NO